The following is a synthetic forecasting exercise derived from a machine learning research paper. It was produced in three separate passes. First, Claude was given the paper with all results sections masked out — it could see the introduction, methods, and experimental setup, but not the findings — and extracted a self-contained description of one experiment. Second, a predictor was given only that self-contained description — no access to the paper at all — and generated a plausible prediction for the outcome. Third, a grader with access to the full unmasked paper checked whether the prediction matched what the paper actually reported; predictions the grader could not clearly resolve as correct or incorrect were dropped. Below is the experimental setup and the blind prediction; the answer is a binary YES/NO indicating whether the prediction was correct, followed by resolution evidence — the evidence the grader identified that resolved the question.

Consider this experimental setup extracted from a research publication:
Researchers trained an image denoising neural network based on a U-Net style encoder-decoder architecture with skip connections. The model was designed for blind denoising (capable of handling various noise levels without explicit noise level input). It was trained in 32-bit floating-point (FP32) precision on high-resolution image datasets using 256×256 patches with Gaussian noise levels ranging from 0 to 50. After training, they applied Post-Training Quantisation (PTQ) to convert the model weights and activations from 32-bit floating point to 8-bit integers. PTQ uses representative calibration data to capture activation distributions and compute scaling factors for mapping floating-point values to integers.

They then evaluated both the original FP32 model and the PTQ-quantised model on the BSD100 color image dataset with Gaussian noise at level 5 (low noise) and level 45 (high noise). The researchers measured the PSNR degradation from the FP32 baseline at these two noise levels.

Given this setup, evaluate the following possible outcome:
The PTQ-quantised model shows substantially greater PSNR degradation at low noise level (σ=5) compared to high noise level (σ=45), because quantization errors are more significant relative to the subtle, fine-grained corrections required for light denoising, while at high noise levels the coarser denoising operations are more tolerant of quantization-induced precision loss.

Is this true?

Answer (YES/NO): YES